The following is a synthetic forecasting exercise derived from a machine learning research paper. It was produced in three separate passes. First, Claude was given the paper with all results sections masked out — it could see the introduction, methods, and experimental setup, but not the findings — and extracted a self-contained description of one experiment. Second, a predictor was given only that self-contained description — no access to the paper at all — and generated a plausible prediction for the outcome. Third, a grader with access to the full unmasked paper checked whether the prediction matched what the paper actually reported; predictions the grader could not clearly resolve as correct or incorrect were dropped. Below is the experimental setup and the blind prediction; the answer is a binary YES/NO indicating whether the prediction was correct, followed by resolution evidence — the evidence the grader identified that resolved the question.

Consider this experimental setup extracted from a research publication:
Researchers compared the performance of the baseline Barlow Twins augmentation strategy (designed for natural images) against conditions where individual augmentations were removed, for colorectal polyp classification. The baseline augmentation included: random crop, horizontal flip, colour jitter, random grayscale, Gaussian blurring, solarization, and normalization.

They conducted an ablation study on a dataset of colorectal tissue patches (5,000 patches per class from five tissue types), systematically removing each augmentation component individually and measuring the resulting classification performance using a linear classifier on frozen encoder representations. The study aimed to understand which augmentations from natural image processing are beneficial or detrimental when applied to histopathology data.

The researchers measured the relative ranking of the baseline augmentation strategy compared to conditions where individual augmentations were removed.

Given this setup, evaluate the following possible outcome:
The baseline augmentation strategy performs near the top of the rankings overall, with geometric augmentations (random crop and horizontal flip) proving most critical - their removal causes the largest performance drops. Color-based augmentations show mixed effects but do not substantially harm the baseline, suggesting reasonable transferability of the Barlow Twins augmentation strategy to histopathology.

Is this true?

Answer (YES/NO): NO